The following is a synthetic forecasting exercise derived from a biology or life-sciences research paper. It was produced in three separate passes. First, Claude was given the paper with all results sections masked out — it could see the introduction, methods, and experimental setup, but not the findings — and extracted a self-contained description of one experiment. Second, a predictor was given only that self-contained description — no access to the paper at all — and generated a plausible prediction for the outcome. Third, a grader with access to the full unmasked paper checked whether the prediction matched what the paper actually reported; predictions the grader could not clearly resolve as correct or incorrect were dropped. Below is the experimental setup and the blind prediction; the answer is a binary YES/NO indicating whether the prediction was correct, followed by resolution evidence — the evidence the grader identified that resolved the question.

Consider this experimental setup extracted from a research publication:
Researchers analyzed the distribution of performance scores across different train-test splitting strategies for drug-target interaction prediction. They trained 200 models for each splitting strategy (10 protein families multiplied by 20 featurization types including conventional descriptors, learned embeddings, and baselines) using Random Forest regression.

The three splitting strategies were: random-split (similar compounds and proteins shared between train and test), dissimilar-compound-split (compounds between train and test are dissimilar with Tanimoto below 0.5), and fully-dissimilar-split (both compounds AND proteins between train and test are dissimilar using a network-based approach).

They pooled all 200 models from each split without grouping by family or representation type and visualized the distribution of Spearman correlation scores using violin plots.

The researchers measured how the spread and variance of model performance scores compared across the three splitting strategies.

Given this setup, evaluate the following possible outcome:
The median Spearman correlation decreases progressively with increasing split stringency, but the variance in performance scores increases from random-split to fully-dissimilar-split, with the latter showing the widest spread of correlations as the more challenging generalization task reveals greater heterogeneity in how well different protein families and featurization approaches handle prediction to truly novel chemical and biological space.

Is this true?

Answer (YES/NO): YES